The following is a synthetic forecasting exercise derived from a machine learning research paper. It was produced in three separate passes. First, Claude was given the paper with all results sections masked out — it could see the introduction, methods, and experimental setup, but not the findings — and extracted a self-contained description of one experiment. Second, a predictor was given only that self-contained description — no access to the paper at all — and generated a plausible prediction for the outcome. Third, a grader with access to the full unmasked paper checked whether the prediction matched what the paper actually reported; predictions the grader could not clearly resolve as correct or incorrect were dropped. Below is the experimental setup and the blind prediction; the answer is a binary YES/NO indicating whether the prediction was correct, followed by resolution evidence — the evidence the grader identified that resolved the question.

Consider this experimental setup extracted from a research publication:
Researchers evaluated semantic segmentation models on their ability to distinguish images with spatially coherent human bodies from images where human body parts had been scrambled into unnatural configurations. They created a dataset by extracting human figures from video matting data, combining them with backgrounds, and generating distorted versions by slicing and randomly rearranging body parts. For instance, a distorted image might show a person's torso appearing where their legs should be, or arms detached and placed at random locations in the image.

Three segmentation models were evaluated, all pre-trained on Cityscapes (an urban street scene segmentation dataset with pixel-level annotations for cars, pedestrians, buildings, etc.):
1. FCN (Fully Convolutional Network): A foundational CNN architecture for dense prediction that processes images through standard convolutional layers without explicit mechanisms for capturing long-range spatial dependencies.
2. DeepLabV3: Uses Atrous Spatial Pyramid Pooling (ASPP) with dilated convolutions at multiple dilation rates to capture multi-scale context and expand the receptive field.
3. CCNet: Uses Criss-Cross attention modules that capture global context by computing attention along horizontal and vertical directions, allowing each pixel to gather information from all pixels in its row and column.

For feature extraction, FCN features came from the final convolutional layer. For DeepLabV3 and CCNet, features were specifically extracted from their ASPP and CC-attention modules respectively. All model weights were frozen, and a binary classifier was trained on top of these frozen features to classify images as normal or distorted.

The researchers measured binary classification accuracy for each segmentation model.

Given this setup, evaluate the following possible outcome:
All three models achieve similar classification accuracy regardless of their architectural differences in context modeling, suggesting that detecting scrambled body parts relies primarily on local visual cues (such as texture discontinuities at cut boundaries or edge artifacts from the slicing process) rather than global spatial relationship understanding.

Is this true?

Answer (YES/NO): NO